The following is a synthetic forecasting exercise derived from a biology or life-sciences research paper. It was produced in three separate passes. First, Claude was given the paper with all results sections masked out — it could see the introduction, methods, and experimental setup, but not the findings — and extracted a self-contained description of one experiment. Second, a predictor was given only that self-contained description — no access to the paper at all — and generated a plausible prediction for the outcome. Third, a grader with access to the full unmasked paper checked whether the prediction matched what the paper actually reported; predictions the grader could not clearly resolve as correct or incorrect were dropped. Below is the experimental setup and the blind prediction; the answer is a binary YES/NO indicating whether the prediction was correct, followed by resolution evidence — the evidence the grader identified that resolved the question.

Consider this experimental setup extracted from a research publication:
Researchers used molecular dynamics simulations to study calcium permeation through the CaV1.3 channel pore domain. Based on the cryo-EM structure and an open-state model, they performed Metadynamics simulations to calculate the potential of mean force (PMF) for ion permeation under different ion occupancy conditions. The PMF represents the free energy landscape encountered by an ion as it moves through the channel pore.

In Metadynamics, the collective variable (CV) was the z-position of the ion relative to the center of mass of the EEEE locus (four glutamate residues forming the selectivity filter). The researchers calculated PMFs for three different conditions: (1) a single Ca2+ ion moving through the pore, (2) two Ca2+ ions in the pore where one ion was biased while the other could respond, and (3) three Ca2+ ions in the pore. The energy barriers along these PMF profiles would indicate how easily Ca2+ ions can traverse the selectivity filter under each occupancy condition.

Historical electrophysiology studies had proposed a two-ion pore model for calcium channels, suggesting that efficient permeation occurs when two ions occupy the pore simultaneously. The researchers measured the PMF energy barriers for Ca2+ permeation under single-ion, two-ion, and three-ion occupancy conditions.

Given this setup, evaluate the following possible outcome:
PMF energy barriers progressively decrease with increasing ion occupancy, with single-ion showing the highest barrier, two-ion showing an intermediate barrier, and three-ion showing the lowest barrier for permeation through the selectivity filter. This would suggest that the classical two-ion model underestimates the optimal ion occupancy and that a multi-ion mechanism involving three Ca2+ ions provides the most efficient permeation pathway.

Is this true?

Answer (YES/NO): YES